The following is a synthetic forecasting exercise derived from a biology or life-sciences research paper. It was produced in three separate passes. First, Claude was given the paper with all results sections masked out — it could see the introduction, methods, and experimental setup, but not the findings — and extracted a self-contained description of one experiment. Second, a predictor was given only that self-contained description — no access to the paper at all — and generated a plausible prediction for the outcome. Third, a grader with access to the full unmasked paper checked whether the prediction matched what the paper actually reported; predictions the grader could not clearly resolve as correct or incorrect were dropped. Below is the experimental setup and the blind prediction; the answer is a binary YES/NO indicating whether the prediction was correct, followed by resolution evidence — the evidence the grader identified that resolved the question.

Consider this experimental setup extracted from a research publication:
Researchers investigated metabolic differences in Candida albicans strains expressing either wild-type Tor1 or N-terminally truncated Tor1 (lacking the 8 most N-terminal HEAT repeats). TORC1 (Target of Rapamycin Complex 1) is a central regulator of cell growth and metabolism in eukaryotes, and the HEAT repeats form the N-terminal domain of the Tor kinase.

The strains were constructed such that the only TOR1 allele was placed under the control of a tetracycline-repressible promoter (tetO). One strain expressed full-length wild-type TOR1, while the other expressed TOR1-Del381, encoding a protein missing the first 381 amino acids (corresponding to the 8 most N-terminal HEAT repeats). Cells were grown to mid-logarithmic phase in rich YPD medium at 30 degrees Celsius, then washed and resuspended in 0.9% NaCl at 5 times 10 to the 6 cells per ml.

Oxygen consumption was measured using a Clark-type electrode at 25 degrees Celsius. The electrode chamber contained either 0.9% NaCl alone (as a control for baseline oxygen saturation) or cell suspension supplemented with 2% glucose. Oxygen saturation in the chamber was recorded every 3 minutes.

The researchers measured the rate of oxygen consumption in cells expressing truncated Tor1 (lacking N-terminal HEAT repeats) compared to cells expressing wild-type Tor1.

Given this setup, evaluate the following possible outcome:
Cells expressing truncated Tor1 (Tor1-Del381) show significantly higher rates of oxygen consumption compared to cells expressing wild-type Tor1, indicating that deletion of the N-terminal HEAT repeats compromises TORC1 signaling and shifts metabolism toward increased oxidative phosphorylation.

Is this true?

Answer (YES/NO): NO